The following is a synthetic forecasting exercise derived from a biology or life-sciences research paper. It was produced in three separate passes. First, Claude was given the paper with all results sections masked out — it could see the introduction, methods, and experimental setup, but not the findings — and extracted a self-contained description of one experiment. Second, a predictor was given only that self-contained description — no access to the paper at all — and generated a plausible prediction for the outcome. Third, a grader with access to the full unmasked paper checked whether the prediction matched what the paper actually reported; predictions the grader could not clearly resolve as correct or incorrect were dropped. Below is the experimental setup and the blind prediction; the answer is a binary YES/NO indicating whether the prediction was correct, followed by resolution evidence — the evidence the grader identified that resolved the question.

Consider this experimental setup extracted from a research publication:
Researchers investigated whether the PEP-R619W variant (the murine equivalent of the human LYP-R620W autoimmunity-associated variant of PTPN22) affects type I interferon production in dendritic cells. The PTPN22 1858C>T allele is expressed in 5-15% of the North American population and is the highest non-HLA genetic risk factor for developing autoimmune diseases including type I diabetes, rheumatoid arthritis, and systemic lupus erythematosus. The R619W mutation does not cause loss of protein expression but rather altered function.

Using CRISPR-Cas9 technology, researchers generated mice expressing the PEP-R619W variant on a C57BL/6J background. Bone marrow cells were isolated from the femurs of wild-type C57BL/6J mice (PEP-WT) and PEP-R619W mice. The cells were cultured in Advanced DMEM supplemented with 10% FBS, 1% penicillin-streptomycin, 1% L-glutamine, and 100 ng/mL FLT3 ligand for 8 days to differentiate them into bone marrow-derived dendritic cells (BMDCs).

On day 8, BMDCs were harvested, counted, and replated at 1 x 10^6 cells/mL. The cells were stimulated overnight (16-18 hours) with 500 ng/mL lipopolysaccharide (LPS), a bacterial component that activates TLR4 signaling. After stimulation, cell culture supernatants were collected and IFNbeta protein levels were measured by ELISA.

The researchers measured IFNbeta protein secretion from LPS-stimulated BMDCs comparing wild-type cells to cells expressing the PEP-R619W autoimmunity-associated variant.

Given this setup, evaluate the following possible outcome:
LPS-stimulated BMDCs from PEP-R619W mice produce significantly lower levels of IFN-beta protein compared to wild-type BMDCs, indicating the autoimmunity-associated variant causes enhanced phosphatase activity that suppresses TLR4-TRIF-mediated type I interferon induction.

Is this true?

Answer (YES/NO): NO